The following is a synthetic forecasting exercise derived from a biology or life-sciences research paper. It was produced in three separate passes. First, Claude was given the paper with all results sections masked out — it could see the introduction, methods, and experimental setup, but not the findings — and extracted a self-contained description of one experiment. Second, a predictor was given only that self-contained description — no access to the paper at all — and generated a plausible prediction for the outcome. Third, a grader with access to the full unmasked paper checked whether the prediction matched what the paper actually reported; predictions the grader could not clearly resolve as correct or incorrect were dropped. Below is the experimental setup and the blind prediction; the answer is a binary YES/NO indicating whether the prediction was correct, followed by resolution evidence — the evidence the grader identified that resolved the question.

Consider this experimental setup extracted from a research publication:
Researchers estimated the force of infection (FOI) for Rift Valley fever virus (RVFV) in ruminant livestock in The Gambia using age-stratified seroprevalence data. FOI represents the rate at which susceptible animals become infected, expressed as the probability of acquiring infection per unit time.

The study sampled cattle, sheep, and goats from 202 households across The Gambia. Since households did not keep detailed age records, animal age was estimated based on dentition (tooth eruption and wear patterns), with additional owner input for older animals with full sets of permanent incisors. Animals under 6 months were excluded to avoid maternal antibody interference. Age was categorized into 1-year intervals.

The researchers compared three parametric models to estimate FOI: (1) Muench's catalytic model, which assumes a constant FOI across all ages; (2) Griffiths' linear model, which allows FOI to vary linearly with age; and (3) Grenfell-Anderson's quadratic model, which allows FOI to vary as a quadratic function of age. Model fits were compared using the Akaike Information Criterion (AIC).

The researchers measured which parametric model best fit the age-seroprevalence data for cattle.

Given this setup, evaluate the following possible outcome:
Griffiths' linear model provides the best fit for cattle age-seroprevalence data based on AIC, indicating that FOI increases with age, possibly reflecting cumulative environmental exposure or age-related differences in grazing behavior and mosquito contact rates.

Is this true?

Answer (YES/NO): NO